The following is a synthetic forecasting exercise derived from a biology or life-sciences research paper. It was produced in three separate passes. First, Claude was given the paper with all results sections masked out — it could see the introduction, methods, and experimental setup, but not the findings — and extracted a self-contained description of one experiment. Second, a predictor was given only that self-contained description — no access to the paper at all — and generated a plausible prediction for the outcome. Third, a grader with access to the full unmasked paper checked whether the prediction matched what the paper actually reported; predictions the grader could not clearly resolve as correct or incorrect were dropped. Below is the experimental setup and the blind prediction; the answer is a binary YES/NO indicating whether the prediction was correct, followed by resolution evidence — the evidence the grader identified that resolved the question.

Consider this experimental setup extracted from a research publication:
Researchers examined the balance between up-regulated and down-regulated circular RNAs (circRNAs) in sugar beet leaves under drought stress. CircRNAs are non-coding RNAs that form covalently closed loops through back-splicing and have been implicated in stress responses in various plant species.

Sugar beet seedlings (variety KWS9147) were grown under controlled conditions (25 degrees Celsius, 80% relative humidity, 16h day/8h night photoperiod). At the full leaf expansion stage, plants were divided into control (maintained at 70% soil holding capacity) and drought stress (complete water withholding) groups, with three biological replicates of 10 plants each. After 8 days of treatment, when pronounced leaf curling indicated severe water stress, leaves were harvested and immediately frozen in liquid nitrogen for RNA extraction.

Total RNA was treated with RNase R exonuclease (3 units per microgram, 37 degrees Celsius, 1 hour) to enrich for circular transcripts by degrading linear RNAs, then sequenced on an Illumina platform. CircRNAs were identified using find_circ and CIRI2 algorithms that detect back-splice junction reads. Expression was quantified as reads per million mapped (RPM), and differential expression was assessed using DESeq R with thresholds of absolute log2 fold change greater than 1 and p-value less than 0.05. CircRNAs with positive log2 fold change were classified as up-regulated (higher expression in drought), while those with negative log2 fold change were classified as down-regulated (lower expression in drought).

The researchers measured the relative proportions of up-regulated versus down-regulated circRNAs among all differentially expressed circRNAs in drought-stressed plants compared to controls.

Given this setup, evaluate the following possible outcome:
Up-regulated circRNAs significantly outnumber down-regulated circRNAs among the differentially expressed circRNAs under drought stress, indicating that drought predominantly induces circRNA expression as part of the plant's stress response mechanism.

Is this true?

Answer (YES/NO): YES